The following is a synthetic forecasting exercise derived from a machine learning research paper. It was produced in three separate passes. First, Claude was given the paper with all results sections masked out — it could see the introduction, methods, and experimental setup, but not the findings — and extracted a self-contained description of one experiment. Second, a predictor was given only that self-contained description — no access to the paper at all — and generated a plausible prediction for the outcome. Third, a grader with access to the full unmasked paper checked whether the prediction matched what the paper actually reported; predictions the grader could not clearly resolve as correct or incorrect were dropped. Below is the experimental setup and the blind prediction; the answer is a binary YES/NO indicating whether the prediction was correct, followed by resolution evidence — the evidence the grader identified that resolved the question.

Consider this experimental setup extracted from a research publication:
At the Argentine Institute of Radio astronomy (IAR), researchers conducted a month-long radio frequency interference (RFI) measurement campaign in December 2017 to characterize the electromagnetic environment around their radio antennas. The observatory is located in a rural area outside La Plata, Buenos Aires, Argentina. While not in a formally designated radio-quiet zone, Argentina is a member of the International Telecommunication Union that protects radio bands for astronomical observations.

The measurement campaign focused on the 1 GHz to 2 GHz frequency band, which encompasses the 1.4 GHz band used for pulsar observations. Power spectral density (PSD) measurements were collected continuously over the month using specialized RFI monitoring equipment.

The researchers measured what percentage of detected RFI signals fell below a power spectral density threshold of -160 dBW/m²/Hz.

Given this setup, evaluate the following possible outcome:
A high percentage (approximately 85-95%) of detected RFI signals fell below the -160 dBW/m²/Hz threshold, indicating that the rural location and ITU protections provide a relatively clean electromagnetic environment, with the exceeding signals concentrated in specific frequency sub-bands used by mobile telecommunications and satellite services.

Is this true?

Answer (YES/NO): YES